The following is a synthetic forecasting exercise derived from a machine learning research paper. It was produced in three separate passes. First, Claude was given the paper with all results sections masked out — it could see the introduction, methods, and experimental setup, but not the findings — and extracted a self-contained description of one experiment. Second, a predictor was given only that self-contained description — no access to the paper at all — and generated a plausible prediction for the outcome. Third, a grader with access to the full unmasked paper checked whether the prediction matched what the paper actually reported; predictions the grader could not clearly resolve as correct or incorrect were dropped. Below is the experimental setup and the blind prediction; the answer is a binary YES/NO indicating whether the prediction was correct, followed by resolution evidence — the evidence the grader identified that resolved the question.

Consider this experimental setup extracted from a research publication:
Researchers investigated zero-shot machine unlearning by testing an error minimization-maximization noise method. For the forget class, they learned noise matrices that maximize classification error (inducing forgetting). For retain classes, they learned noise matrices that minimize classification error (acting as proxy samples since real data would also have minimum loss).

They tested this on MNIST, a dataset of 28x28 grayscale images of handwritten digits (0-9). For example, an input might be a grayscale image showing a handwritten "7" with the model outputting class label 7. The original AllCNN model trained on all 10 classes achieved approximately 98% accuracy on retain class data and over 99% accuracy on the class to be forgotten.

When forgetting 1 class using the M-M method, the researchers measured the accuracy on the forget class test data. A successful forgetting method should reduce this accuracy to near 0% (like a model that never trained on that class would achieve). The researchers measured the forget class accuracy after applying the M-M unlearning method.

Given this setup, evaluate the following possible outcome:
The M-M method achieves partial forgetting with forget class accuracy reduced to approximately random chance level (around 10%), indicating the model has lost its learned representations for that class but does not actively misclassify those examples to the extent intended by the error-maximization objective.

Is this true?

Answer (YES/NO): NO